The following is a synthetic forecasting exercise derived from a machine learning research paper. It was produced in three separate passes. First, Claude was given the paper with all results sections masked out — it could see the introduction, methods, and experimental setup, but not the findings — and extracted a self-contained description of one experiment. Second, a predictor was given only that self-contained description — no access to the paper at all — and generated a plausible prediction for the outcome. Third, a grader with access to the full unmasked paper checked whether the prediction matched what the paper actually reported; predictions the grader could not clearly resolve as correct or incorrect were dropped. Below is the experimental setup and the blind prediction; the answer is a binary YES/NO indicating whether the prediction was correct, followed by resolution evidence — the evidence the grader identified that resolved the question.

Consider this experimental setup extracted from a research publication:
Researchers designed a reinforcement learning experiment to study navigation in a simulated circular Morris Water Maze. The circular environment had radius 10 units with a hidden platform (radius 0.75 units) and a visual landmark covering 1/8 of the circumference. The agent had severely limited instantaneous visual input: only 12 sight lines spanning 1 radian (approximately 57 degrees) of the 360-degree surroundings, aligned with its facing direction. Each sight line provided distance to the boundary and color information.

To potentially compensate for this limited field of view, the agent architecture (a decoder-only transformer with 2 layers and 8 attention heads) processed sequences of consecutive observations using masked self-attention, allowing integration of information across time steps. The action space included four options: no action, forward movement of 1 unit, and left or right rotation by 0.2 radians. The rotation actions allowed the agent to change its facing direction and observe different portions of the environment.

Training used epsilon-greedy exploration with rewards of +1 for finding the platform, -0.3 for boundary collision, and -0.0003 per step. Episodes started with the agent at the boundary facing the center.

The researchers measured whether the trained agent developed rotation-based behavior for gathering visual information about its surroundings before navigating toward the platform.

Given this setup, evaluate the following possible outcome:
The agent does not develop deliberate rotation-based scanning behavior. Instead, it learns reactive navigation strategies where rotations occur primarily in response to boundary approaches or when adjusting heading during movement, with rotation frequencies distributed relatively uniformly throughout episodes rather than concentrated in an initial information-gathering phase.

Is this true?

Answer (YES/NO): NO